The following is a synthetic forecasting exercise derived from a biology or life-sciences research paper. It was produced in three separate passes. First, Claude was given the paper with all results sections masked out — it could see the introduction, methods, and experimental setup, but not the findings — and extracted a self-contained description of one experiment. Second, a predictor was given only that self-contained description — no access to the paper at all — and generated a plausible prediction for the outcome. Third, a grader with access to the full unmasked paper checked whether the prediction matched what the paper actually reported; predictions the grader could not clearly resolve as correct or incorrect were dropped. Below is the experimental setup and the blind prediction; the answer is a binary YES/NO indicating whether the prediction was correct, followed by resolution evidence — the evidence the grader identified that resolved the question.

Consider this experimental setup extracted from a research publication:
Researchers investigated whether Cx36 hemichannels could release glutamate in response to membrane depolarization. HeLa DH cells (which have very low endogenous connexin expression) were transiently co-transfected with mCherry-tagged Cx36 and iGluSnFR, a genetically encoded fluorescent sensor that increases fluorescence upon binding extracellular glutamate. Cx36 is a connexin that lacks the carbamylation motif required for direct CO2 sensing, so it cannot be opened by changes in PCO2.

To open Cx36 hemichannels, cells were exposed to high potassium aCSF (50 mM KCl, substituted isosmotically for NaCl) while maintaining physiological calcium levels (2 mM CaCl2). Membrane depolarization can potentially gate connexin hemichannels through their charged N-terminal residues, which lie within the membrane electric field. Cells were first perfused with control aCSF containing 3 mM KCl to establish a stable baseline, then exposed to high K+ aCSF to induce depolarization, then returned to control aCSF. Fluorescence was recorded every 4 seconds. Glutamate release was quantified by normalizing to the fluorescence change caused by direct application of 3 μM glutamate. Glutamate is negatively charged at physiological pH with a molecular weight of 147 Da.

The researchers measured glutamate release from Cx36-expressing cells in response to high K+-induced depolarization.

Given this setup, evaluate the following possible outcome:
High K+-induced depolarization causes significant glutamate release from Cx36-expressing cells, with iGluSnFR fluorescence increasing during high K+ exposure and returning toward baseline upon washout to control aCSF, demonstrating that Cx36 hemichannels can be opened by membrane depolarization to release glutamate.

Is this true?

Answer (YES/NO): NO